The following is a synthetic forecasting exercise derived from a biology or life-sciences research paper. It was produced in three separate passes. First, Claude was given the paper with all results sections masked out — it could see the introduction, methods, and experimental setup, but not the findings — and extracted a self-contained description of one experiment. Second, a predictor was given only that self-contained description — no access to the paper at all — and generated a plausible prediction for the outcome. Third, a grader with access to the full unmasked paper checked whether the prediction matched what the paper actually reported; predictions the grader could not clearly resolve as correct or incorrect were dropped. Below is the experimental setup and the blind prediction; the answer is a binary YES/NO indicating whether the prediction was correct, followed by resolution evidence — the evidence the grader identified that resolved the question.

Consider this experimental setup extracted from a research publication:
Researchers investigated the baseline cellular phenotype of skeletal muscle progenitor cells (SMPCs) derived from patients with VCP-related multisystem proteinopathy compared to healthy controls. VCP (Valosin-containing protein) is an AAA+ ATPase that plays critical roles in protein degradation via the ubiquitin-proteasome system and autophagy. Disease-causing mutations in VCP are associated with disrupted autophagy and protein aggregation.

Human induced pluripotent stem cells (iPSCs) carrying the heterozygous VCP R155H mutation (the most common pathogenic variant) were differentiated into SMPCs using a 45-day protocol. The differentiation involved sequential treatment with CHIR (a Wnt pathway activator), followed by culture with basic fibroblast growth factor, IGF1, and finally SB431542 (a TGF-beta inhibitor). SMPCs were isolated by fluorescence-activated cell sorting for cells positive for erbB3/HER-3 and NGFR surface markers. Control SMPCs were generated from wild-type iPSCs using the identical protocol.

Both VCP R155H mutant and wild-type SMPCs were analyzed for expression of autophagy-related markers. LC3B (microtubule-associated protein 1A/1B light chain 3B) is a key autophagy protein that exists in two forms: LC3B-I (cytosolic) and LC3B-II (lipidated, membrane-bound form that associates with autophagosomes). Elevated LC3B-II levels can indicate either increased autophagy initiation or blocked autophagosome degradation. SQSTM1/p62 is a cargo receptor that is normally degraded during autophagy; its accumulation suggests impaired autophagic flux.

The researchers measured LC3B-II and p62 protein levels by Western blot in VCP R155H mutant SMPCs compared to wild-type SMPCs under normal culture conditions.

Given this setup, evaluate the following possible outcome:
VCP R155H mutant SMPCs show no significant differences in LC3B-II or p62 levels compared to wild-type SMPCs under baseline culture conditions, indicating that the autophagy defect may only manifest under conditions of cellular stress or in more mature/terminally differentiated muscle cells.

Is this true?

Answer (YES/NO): NO